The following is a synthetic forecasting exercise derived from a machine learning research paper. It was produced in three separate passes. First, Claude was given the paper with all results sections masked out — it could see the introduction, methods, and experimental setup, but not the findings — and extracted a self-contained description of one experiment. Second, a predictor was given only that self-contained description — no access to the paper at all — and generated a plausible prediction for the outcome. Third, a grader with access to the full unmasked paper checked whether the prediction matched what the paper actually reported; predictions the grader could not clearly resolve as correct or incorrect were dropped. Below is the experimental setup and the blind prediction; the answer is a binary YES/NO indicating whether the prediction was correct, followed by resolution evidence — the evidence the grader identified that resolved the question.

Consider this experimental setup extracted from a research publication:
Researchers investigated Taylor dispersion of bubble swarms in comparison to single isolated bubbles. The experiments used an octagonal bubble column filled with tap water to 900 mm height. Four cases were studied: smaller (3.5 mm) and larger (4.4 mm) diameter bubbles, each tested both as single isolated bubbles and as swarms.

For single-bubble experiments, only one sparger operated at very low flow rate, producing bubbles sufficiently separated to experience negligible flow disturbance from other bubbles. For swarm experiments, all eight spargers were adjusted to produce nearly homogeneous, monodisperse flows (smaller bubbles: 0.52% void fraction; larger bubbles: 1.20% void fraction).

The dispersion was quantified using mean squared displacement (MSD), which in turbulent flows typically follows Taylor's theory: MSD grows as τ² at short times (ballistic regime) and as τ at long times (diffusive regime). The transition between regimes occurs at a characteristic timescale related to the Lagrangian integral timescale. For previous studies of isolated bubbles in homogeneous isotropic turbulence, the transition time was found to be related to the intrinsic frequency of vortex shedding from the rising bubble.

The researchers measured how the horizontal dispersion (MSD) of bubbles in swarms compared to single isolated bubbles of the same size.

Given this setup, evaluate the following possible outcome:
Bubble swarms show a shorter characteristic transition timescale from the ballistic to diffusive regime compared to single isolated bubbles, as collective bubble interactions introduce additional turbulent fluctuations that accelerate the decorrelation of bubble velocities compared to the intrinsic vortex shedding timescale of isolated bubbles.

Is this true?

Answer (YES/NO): YES